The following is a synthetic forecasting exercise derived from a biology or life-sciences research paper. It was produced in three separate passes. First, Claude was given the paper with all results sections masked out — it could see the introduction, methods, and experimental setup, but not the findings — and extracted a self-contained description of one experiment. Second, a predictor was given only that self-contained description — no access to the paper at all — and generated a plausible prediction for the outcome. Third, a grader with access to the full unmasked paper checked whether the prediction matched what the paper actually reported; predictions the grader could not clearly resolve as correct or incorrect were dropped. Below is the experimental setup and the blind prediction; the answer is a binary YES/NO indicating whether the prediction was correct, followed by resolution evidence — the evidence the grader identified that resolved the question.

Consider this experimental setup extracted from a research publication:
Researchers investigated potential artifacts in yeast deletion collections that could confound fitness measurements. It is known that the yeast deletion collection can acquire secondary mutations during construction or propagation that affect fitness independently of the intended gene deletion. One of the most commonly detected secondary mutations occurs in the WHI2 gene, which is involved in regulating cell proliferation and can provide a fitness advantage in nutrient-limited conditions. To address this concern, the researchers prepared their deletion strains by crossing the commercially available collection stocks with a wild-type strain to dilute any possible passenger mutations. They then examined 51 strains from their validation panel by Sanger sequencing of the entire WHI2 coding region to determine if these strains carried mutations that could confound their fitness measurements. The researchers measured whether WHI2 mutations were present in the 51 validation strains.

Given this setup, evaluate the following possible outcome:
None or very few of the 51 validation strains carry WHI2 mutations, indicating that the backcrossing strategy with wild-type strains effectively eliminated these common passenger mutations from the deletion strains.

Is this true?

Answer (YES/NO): YES